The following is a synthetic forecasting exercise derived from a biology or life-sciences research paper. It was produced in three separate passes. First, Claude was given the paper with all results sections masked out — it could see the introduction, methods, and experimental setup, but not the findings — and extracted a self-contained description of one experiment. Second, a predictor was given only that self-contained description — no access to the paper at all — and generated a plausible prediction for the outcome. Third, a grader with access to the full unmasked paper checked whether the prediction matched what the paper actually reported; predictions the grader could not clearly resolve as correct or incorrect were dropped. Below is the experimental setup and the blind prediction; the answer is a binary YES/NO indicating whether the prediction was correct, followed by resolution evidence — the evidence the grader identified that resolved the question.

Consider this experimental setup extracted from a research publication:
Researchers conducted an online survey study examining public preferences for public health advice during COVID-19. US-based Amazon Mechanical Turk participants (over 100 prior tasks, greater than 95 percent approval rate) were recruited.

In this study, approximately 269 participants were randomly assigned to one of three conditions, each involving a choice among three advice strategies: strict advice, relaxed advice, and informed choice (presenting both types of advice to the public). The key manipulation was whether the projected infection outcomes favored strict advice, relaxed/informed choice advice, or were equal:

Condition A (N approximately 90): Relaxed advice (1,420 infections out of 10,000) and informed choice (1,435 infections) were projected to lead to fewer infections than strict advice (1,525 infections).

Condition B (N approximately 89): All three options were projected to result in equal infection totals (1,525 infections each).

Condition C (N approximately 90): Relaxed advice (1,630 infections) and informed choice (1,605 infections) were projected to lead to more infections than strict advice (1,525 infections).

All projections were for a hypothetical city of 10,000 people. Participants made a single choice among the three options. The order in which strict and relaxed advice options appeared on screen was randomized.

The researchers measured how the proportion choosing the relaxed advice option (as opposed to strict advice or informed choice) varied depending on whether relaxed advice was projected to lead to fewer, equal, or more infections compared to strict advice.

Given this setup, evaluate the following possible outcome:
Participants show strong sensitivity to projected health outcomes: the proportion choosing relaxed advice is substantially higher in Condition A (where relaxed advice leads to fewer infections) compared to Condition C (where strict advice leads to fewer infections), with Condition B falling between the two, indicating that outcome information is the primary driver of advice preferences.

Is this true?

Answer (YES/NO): NO